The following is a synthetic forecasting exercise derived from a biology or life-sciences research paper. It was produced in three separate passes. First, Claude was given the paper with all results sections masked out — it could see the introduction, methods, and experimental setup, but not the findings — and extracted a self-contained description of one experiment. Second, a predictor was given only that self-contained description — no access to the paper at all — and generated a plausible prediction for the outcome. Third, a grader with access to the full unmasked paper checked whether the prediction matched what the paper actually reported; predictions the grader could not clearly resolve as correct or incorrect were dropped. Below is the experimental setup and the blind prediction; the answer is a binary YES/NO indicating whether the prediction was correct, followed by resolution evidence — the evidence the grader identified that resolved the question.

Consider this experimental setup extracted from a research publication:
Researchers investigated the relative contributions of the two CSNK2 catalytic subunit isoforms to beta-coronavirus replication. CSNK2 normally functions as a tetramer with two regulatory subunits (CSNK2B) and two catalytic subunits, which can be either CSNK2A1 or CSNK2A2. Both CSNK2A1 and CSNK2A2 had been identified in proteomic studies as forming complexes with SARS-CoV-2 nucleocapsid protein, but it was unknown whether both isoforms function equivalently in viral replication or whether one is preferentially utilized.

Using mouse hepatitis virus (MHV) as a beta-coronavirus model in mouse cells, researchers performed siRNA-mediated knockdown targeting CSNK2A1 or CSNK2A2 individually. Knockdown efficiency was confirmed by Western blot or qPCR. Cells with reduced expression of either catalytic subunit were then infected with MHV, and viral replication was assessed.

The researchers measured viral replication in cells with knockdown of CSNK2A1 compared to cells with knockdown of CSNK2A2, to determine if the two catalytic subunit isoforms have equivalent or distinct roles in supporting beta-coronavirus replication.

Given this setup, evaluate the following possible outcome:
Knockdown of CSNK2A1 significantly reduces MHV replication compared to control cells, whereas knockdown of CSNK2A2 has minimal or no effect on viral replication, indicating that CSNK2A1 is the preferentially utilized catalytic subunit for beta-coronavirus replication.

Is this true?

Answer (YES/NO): YES